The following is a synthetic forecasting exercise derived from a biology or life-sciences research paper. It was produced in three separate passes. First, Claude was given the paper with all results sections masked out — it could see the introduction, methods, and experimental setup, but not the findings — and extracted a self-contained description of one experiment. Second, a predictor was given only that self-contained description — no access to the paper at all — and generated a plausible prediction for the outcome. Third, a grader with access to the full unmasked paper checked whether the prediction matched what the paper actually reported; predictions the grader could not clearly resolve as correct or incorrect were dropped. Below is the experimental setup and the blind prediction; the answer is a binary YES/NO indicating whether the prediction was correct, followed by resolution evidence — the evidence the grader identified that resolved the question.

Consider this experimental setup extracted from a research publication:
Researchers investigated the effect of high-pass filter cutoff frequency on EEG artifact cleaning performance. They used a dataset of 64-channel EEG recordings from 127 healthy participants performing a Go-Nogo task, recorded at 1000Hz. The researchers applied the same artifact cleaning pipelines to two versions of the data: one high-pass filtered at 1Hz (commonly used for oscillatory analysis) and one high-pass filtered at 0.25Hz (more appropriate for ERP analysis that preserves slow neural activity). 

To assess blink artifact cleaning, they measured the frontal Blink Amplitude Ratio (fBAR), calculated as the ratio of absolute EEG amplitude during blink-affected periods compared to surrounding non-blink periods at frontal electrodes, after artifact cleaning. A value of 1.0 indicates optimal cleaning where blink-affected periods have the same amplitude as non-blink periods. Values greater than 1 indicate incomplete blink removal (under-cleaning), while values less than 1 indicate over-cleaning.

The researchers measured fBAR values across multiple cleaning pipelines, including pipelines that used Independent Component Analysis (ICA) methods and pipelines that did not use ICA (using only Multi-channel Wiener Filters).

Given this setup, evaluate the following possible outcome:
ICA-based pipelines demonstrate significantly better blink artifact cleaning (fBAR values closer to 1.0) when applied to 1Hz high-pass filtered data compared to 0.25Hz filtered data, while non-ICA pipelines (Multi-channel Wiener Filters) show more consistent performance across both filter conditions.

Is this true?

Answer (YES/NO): NO